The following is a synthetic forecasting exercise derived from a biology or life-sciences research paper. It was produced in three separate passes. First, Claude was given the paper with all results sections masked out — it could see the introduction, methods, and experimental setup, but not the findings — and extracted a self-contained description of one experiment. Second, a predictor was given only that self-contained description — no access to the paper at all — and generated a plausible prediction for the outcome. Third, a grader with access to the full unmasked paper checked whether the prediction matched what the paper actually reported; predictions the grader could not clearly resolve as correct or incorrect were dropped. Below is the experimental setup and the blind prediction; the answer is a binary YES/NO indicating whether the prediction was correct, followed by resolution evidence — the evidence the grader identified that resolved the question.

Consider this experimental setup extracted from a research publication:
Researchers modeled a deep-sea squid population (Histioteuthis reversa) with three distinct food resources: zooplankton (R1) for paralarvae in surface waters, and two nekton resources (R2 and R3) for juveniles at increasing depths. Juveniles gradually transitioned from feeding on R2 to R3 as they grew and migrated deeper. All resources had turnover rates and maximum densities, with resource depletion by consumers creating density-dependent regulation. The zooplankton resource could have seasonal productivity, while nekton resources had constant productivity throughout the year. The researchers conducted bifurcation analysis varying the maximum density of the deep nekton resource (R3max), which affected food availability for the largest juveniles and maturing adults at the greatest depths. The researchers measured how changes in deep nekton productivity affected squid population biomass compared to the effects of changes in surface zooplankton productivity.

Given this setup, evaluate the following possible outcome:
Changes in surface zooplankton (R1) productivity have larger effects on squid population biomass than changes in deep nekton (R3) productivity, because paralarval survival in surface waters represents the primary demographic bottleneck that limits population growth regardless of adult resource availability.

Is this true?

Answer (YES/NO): YES